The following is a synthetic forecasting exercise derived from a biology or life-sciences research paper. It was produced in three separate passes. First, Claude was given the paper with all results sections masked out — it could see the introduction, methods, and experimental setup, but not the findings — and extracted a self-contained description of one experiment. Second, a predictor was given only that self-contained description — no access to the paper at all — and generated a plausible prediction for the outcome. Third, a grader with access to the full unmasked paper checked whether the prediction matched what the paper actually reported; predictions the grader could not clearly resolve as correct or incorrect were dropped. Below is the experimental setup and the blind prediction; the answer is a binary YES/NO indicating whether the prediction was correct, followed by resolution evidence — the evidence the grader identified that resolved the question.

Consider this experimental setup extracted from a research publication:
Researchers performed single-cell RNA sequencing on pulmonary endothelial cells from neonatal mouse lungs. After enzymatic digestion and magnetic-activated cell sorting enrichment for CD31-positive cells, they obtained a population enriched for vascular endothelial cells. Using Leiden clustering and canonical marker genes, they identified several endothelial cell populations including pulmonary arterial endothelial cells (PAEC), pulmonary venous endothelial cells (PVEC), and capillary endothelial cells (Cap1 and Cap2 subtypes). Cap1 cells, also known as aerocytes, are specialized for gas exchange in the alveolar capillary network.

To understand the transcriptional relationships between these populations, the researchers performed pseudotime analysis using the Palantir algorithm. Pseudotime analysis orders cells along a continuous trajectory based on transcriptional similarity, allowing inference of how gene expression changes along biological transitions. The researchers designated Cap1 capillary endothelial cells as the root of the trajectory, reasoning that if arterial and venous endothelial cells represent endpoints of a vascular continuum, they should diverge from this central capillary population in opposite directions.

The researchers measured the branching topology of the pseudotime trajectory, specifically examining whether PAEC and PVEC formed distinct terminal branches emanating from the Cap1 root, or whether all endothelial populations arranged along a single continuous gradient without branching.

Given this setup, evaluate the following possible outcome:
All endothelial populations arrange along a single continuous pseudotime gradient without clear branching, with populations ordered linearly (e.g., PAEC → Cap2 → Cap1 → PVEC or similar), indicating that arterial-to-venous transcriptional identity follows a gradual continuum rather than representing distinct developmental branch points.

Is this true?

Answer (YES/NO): NO